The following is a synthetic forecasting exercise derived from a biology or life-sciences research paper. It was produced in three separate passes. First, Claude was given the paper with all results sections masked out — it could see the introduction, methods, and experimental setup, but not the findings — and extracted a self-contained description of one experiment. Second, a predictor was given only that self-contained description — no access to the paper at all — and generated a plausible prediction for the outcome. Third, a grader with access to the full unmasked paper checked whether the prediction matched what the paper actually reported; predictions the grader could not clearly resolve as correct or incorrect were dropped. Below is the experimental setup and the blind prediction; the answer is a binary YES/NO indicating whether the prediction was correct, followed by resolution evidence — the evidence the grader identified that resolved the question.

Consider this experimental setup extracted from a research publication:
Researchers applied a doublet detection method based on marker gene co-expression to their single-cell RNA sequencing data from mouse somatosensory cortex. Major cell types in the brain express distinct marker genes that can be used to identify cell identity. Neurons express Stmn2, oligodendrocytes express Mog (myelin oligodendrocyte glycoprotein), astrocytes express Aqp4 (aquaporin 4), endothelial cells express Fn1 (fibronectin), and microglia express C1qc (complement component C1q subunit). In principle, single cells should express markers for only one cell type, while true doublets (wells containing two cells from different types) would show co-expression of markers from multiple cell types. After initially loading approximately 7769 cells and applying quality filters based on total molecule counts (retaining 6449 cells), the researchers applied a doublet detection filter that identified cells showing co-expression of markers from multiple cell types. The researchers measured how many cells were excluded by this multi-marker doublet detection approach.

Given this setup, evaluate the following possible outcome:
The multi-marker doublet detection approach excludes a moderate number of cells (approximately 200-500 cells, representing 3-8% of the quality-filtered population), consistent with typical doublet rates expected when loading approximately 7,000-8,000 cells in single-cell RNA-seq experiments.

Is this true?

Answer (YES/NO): NO